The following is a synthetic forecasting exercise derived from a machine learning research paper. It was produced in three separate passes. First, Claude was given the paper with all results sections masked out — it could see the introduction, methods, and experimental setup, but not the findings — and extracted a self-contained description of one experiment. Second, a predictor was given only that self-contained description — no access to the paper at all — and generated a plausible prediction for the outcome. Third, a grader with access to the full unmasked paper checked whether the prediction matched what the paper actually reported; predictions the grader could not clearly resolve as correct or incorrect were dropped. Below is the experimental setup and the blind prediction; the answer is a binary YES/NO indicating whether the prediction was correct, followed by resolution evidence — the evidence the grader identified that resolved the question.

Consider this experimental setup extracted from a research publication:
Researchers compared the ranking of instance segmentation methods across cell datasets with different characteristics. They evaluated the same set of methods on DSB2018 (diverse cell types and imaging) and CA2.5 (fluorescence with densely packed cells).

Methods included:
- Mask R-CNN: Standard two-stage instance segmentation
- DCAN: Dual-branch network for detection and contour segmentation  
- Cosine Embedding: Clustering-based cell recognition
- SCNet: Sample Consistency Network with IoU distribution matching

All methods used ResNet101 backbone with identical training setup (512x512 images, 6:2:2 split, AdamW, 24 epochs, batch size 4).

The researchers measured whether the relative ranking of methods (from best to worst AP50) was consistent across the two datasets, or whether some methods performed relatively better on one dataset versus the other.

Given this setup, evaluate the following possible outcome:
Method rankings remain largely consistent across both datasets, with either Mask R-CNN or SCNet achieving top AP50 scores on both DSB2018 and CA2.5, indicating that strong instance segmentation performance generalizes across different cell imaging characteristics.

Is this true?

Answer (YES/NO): YES